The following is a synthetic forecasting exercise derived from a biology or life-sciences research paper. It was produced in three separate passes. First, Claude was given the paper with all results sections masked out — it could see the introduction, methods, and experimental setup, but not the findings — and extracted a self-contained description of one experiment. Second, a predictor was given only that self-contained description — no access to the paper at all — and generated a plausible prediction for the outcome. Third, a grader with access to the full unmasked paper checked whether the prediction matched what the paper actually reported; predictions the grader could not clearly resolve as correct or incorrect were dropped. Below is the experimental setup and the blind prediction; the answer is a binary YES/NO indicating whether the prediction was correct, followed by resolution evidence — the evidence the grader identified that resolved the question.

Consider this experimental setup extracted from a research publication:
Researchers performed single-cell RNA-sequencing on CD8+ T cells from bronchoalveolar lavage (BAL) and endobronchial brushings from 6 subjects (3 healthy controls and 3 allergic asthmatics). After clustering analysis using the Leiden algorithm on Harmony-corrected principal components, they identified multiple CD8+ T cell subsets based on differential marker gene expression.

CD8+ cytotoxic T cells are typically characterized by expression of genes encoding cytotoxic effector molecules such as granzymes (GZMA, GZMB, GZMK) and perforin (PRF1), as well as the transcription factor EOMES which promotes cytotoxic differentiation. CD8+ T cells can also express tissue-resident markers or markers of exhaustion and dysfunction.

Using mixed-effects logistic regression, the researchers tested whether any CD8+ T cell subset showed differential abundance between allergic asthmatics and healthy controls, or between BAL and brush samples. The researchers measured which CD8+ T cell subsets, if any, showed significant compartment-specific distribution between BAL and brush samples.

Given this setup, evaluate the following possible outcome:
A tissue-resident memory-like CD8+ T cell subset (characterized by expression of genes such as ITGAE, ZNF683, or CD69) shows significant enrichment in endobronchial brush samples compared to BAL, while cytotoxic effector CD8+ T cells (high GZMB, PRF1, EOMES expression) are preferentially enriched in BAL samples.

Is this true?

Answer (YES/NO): NO